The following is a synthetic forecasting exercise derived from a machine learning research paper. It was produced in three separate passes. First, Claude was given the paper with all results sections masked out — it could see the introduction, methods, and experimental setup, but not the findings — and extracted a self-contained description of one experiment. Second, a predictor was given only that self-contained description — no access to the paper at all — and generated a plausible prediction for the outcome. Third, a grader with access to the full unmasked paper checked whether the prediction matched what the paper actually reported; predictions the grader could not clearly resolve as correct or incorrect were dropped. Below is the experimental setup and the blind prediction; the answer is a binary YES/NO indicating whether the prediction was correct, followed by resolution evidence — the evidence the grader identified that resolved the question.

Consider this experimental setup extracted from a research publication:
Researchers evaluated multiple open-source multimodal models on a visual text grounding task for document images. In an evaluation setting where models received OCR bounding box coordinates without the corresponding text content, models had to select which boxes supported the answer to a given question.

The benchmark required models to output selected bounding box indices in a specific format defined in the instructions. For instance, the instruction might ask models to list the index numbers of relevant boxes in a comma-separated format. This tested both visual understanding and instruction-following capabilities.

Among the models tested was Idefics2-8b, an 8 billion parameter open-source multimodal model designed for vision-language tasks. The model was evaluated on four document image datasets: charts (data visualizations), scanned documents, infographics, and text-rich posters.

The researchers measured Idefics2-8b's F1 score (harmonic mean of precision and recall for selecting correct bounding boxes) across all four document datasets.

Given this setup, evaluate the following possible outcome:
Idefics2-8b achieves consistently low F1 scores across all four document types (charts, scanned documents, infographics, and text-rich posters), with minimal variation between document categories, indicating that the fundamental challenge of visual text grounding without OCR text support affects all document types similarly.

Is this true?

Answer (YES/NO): YES